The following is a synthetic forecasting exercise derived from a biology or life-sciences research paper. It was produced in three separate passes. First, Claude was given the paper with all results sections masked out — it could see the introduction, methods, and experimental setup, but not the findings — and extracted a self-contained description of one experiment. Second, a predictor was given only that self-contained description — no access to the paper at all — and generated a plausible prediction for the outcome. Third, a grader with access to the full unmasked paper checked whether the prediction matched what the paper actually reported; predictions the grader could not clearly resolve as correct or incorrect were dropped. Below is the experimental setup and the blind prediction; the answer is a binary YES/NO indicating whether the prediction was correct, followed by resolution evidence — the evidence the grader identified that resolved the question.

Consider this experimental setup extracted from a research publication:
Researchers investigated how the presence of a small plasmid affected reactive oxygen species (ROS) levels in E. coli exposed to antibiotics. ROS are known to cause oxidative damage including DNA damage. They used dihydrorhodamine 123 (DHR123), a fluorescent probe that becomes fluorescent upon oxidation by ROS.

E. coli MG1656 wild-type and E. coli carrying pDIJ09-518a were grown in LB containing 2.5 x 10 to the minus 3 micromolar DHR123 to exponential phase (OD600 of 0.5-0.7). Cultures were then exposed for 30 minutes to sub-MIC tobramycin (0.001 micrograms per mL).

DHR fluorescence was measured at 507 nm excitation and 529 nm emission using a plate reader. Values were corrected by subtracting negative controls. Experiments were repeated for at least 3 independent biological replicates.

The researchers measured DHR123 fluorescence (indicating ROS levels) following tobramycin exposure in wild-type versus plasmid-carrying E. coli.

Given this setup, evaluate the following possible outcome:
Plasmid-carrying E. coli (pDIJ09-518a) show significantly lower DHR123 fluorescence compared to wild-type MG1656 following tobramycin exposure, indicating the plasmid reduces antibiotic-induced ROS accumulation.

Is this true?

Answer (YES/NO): NO